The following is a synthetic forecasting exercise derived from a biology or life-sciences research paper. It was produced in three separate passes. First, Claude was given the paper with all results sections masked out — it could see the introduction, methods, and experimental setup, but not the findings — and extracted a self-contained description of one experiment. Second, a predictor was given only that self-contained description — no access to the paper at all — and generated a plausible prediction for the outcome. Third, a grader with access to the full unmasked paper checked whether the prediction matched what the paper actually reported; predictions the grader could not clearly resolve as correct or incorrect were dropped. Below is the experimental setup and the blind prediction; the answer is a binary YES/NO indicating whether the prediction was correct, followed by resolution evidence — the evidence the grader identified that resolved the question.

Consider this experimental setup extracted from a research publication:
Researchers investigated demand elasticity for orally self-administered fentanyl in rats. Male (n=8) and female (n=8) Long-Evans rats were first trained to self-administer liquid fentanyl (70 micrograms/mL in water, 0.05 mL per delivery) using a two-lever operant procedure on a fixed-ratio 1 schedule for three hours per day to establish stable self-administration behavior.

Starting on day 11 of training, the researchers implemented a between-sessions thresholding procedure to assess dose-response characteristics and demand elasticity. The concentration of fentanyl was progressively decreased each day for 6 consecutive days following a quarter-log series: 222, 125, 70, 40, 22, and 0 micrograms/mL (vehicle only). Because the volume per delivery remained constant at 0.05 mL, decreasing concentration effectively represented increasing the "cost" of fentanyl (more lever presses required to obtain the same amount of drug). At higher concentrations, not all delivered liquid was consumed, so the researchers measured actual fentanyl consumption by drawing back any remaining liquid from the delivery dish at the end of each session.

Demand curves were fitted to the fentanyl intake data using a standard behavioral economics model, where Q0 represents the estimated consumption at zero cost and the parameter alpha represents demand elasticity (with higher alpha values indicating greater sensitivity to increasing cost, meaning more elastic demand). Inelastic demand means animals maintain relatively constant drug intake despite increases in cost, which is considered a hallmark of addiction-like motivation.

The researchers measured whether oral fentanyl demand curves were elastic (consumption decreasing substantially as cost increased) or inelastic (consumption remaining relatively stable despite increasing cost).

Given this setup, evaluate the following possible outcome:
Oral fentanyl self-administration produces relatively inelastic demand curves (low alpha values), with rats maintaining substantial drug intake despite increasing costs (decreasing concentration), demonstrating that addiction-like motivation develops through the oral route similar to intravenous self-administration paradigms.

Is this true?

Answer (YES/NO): YES